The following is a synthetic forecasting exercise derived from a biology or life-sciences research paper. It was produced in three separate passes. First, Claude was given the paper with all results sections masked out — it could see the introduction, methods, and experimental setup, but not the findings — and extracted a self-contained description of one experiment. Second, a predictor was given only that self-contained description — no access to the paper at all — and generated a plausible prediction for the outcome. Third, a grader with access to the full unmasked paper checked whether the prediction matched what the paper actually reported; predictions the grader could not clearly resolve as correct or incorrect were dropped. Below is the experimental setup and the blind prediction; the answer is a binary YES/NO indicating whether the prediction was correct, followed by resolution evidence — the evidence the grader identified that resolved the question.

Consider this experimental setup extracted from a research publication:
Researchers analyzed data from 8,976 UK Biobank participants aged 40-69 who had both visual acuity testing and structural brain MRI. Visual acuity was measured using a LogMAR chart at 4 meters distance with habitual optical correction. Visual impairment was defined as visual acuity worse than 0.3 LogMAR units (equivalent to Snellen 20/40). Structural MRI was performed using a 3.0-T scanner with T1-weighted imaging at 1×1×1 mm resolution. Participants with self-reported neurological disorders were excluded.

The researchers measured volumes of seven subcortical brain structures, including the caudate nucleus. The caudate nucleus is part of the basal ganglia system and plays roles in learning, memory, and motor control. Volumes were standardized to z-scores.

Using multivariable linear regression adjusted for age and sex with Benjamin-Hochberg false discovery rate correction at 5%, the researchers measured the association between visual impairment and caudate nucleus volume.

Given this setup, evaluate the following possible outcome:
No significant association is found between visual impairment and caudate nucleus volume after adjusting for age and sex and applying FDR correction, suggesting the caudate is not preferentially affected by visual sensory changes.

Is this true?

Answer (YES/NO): NO